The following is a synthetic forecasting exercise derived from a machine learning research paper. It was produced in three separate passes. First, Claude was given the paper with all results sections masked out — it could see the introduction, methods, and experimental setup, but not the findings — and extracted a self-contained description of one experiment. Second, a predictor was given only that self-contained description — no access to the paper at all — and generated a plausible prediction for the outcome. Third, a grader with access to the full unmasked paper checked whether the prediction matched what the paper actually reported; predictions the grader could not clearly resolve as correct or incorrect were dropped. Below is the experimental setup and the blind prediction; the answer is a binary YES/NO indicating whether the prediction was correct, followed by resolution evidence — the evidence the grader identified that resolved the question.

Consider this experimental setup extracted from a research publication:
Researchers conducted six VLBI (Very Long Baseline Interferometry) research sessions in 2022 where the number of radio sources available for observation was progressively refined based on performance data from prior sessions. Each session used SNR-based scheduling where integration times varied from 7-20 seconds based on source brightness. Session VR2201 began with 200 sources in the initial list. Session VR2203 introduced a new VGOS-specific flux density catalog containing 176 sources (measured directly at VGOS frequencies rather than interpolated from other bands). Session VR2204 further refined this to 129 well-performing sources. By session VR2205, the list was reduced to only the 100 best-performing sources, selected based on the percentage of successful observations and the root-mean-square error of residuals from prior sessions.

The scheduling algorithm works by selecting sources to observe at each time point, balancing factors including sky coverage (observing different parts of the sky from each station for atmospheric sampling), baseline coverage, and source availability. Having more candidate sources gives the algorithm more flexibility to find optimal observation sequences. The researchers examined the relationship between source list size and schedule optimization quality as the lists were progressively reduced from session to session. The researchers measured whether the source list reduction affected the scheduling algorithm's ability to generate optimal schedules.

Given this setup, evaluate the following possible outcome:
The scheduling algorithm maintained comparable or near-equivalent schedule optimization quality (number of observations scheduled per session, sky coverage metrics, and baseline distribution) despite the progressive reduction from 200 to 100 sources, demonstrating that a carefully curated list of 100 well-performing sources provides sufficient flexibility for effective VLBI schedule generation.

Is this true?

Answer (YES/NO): NO